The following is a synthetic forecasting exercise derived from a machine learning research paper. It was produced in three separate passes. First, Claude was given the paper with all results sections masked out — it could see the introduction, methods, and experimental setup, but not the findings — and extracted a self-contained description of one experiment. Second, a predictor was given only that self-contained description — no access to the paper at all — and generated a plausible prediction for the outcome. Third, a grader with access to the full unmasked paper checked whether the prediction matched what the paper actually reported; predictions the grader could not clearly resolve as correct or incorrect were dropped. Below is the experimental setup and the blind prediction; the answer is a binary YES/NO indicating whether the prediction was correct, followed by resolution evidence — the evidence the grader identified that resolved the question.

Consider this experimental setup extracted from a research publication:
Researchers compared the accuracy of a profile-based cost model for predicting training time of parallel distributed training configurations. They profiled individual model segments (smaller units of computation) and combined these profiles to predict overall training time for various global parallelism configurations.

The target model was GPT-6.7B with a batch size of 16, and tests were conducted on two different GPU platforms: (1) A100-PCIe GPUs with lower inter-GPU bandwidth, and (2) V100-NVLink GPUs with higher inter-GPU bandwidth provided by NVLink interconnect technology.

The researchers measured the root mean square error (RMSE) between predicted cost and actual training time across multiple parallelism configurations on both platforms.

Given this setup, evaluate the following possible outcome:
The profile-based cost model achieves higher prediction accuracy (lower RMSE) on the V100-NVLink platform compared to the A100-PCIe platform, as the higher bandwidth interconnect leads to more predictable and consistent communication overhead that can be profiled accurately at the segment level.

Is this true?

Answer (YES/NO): YES